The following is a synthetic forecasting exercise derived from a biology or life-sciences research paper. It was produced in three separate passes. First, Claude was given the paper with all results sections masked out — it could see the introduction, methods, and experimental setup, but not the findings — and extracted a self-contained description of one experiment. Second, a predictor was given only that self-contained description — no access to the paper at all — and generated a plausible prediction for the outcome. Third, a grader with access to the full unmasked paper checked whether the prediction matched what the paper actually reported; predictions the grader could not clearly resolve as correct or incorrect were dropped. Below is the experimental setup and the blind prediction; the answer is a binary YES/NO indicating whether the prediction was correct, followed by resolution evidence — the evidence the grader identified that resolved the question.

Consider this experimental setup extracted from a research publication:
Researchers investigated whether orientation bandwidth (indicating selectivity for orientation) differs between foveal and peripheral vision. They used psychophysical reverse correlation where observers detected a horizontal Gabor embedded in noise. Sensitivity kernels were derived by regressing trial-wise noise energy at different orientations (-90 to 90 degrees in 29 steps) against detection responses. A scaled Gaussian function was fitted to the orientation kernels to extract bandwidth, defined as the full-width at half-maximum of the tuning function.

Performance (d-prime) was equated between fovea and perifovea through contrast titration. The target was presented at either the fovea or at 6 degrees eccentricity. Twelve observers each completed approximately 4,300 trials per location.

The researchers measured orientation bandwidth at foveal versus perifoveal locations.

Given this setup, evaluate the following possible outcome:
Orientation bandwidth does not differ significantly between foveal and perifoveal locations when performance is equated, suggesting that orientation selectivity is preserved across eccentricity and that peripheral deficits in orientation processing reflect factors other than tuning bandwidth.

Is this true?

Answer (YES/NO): YES